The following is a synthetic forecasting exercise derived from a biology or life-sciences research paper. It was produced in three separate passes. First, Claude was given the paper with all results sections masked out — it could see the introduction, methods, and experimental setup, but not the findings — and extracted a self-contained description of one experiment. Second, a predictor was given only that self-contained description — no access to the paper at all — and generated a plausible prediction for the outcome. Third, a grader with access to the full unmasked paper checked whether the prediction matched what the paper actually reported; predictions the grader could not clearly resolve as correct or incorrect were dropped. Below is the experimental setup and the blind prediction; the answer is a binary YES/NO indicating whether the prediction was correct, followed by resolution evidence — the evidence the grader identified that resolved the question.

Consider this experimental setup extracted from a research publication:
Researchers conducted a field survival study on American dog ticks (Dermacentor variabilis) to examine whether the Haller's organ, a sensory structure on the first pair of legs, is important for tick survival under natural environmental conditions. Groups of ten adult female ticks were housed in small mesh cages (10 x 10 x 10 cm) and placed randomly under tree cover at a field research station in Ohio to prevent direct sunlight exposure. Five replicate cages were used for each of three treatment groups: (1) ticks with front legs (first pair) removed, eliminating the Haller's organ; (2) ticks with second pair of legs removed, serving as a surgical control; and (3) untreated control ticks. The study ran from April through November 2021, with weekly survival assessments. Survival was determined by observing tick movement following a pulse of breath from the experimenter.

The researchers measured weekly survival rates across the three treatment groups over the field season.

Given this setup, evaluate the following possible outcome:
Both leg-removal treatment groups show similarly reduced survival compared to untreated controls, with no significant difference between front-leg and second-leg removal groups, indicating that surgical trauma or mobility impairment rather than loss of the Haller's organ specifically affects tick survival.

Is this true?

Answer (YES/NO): NO